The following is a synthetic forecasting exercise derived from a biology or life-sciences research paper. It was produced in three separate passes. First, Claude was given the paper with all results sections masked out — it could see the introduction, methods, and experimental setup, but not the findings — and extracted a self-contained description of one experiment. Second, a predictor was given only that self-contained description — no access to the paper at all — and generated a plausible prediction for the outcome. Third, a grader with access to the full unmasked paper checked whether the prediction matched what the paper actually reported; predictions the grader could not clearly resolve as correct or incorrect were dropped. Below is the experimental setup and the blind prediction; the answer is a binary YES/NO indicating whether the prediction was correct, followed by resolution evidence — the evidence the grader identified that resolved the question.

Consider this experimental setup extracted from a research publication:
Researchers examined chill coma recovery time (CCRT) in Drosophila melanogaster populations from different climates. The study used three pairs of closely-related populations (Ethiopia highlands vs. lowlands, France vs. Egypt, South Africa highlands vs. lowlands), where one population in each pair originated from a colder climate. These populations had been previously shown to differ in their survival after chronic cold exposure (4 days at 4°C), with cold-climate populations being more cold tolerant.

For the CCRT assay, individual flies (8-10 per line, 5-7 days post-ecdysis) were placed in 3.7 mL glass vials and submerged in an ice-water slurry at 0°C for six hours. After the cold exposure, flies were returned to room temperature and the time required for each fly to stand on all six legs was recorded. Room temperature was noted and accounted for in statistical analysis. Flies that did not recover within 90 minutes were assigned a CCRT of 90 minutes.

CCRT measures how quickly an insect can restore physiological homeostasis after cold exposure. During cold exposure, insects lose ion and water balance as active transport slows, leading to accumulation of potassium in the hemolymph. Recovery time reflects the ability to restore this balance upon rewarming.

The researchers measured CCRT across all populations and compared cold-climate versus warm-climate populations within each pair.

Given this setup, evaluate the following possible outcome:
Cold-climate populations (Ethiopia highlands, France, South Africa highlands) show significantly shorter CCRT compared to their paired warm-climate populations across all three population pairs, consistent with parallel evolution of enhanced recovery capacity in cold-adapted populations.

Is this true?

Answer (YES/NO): NO